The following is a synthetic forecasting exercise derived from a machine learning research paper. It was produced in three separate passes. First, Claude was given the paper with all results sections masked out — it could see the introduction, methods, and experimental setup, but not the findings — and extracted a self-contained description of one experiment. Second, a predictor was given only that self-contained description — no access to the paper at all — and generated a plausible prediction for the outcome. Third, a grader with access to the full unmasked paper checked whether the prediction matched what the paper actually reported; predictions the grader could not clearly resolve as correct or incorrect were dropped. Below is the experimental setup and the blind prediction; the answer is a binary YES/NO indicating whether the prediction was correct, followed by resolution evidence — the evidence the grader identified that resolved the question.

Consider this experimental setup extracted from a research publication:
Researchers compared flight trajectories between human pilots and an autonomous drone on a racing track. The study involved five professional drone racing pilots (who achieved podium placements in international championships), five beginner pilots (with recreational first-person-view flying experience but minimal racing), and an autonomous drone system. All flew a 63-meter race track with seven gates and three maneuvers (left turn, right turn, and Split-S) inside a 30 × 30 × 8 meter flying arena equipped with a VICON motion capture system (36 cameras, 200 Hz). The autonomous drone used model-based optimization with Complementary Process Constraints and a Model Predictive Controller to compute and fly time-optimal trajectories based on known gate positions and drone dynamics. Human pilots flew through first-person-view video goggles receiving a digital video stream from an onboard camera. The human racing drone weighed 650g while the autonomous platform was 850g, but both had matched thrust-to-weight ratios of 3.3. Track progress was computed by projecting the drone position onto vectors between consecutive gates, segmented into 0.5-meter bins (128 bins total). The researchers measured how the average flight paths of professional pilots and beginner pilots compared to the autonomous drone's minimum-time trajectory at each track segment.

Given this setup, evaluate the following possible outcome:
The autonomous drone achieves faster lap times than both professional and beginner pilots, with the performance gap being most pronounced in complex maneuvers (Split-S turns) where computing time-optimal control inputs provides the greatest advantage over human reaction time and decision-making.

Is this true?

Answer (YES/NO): NO